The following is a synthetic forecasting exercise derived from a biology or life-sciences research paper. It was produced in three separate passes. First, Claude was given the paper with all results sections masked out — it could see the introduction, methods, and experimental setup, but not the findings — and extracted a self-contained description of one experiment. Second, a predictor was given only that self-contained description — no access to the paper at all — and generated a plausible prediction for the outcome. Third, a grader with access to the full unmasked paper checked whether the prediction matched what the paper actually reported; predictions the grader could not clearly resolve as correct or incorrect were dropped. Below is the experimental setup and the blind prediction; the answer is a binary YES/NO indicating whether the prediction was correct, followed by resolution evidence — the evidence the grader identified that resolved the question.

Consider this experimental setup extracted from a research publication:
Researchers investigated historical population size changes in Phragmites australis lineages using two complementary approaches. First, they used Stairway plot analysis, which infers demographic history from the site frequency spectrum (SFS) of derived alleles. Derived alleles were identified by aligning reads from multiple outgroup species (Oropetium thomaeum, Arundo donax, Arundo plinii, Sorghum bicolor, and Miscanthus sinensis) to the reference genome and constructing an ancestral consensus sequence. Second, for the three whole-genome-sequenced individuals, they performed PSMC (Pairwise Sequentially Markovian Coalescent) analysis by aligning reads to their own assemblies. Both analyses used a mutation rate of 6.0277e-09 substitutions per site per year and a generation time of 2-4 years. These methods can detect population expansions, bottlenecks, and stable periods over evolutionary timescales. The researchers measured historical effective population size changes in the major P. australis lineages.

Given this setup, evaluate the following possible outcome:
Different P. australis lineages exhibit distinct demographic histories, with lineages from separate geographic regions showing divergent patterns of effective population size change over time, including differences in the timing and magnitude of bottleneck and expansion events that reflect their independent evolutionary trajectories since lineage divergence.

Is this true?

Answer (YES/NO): YES